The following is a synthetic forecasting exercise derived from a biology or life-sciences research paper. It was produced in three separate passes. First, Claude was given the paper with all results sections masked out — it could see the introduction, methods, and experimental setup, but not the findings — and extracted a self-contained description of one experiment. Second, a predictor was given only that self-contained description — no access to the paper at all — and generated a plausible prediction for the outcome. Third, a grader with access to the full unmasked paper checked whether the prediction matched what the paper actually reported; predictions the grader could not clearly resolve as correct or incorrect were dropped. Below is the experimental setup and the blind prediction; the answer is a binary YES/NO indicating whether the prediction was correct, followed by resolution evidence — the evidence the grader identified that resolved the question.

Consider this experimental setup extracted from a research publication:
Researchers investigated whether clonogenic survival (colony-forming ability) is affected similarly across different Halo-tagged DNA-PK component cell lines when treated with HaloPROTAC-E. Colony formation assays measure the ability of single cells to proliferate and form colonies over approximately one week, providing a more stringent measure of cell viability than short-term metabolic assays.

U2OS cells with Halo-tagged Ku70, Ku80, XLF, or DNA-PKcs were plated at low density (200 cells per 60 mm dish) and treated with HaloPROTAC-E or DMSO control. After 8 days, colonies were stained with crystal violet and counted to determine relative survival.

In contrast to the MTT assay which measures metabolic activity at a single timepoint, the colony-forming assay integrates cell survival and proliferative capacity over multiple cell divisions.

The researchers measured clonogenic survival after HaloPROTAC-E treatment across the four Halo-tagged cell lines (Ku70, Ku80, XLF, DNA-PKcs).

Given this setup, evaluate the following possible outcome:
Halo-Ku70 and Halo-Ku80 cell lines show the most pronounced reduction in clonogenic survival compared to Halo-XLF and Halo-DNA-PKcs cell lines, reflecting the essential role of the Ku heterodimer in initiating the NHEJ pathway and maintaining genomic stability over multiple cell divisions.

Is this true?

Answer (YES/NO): YES